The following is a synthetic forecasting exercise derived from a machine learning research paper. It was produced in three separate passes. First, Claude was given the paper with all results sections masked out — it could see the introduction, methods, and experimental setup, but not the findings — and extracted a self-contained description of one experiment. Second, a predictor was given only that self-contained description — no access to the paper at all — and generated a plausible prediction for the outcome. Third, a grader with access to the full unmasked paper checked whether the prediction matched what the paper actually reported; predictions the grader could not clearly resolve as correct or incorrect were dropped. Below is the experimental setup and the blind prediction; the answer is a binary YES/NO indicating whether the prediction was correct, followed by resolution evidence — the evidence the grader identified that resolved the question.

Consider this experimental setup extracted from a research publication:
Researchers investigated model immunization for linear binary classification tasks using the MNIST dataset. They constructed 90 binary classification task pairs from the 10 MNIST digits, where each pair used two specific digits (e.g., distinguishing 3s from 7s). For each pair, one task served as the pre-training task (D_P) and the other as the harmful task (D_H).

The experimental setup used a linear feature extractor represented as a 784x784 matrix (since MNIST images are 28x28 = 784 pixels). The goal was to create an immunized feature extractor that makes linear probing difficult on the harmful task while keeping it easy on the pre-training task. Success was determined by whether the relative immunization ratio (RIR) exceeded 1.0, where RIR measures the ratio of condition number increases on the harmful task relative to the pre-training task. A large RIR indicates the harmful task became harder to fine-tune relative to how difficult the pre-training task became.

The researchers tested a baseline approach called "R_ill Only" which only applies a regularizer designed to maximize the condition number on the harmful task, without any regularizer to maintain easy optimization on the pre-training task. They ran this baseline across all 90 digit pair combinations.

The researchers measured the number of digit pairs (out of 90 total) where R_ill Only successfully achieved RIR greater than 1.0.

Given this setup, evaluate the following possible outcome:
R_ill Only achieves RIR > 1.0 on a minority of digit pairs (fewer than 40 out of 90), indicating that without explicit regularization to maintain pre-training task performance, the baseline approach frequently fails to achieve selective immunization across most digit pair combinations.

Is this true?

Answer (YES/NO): NO